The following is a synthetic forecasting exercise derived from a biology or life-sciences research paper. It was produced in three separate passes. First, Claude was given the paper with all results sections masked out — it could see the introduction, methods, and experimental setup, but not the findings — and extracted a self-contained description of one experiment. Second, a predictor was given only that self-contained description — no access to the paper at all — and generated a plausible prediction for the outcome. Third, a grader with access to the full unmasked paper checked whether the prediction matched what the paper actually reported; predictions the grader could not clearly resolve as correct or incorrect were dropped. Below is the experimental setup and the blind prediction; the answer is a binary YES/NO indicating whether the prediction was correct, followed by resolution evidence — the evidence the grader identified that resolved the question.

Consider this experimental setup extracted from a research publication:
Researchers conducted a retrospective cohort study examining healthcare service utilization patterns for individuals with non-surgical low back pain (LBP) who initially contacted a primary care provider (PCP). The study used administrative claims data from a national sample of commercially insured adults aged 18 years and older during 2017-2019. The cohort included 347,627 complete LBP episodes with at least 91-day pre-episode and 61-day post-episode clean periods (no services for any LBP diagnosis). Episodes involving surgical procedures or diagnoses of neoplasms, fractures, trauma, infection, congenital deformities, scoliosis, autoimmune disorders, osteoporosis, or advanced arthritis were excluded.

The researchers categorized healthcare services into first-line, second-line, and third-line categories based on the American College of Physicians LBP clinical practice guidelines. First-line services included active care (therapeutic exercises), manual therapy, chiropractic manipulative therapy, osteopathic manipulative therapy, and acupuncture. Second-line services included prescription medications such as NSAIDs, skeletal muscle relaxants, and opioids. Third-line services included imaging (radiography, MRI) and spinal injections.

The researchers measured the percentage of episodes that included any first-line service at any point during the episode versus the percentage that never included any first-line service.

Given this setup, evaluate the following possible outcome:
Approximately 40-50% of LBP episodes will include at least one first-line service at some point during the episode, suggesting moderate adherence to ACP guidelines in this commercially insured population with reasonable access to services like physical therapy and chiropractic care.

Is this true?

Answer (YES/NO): NO